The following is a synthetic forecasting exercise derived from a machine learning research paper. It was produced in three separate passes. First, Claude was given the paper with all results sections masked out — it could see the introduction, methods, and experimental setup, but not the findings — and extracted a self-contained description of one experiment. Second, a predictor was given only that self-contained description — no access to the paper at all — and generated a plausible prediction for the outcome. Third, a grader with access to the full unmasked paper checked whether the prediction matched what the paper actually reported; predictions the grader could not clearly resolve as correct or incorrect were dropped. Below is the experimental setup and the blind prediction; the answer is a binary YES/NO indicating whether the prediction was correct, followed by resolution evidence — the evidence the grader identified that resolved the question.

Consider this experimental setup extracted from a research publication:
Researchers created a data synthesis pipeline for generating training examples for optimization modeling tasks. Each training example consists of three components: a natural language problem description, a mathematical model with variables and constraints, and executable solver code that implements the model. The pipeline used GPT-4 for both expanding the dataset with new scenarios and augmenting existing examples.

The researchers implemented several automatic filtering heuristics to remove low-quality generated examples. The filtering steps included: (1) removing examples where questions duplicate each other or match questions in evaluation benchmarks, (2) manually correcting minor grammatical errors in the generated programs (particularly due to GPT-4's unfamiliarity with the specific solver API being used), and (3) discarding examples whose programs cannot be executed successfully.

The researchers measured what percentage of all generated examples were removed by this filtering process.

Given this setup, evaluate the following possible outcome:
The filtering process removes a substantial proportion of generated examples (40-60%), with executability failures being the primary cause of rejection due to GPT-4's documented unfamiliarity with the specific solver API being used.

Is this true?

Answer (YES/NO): NO